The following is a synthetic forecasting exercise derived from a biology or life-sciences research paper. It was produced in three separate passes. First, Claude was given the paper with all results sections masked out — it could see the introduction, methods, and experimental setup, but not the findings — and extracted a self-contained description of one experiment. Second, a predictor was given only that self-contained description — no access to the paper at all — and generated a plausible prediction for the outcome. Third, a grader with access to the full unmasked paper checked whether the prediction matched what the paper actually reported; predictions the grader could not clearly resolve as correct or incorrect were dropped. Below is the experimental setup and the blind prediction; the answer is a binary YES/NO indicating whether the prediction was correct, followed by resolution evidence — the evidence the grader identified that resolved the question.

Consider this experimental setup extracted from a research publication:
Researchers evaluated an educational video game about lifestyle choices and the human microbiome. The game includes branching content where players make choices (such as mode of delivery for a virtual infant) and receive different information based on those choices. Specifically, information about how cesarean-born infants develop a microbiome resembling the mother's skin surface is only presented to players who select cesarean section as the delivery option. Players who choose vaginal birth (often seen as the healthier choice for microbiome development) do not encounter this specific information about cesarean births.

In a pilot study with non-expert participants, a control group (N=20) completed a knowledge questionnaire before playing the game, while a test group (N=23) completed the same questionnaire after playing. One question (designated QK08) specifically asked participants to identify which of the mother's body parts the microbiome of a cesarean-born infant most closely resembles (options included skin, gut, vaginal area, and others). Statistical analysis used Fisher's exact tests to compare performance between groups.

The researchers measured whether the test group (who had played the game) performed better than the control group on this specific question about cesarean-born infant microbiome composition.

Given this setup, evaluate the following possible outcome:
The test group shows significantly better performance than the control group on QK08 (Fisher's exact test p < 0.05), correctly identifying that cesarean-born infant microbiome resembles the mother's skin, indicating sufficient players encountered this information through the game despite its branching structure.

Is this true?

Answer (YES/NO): NO